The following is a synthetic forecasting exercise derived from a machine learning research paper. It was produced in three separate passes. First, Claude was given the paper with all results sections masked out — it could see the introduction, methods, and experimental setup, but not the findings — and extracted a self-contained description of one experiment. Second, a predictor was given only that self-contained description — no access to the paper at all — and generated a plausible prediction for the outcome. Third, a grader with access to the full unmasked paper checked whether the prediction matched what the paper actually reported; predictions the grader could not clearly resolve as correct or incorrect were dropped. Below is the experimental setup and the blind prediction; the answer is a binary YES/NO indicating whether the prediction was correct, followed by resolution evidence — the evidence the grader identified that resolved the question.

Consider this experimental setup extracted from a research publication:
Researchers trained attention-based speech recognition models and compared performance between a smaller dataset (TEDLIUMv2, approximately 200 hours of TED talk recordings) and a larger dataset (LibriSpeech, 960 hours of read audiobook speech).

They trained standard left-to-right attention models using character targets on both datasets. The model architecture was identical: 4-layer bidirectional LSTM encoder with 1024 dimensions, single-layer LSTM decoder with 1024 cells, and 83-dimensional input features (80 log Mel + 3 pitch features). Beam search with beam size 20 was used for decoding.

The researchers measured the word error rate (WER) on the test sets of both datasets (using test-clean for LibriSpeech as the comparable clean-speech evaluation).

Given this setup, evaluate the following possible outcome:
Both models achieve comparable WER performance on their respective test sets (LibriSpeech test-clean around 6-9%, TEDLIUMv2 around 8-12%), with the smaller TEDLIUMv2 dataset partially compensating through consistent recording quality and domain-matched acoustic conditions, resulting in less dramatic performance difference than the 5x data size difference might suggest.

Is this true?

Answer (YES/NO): NO